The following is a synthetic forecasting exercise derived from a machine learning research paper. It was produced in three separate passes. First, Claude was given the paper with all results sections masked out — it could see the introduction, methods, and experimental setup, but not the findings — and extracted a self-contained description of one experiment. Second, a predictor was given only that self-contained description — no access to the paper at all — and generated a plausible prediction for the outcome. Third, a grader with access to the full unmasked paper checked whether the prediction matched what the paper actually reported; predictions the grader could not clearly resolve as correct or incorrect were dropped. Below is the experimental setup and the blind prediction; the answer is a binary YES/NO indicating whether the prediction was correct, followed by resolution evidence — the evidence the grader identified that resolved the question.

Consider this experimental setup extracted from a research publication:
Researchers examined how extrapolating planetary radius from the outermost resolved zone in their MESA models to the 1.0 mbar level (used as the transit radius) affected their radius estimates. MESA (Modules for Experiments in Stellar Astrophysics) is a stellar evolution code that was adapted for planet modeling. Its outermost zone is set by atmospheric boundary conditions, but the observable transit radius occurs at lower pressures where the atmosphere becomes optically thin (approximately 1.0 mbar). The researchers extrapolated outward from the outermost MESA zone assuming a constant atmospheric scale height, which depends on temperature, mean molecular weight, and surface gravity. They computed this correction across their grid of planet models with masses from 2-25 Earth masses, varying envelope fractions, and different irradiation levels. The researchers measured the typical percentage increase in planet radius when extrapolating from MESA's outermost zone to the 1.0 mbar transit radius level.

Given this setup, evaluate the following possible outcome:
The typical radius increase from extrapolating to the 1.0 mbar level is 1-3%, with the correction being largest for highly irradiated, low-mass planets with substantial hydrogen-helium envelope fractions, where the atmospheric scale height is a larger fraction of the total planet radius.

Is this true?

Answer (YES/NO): NO